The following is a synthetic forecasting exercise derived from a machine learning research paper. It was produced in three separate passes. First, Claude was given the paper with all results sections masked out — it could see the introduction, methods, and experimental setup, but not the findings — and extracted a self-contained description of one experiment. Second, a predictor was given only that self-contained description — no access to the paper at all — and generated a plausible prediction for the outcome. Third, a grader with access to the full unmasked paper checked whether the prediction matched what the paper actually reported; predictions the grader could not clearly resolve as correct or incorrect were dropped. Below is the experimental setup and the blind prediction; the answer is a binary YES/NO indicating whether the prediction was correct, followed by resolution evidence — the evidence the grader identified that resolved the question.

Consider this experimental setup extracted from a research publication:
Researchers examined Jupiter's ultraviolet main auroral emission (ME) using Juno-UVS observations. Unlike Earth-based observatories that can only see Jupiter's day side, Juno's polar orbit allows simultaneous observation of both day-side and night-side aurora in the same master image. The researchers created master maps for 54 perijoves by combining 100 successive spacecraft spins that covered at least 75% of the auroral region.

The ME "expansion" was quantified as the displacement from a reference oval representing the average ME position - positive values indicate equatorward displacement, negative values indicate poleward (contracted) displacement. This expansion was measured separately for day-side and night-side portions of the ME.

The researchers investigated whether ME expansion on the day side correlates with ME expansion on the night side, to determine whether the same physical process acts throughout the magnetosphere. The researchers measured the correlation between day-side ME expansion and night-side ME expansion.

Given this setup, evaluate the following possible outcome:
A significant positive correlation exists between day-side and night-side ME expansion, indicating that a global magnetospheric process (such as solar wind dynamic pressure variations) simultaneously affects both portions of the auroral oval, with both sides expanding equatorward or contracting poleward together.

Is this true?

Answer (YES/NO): YES